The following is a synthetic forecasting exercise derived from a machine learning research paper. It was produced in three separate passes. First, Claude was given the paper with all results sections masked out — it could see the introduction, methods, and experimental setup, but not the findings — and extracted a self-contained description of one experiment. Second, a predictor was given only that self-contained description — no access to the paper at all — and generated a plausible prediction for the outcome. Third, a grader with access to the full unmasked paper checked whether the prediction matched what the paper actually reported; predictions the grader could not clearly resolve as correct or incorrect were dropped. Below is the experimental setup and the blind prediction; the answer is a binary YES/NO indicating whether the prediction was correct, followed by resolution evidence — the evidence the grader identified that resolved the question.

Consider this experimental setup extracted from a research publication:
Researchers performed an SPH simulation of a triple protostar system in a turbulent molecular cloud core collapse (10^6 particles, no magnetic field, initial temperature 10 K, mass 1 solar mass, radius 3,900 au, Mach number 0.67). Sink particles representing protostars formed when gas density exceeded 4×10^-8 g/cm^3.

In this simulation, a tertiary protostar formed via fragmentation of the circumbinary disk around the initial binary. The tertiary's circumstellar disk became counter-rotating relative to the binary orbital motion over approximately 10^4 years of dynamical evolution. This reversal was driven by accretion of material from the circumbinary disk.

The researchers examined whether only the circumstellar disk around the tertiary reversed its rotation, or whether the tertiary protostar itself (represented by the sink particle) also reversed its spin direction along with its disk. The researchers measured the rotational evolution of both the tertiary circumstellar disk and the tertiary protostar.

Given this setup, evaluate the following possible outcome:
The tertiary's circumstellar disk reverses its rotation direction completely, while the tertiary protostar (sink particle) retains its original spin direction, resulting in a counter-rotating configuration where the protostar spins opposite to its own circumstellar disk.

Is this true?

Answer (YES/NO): NO